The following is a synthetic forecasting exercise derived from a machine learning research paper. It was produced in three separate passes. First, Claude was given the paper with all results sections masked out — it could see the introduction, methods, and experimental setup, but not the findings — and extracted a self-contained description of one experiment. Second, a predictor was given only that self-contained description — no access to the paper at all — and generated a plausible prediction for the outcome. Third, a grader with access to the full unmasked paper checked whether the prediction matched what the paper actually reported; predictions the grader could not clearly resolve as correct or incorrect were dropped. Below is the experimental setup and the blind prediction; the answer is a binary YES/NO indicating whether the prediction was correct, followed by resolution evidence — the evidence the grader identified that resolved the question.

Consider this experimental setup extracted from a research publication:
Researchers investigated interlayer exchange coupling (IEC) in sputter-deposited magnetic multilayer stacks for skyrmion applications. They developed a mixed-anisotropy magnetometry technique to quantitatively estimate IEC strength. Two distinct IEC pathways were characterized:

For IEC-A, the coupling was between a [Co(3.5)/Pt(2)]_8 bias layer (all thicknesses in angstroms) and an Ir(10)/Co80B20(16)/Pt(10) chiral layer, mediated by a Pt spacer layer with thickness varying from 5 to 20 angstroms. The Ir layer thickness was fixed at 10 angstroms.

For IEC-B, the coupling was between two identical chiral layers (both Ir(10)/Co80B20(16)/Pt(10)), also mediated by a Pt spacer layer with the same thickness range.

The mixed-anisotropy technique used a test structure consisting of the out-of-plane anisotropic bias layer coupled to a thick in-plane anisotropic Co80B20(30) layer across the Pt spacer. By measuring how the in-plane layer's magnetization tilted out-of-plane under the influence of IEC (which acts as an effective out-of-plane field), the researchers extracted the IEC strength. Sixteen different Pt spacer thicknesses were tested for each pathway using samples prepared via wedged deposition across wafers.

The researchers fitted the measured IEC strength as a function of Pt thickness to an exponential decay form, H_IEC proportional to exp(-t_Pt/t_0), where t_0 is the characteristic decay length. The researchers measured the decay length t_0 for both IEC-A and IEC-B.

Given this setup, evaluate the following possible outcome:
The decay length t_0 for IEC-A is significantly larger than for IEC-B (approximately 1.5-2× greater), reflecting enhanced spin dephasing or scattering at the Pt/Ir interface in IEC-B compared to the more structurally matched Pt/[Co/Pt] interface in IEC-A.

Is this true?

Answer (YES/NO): NO